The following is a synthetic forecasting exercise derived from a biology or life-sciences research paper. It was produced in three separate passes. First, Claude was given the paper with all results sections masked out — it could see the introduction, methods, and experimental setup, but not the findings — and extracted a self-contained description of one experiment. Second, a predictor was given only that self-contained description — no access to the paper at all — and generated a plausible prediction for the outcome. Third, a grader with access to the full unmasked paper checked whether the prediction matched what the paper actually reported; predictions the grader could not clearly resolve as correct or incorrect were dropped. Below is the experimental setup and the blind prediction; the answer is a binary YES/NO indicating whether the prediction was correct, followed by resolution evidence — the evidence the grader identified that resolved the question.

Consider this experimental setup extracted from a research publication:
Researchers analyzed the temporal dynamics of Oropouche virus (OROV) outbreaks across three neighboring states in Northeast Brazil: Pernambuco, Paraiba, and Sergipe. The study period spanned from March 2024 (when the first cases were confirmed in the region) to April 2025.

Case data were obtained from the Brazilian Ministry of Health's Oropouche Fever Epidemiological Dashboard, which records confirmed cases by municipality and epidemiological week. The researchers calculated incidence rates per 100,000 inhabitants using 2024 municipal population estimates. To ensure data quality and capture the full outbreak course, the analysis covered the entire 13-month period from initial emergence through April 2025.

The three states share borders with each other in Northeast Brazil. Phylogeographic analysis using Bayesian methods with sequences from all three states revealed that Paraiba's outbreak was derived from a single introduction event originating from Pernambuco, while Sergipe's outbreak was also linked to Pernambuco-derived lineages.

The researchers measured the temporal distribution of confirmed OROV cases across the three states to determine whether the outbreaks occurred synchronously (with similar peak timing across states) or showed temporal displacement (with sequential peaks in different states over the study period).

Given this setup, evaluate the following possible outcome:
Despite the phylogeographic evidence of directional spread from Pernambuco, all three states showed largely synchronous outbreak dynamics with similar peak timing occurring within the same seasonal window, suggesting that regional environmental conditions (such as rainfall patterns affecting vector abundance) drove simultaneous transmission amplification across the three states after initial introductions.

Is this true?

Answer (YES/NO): NO